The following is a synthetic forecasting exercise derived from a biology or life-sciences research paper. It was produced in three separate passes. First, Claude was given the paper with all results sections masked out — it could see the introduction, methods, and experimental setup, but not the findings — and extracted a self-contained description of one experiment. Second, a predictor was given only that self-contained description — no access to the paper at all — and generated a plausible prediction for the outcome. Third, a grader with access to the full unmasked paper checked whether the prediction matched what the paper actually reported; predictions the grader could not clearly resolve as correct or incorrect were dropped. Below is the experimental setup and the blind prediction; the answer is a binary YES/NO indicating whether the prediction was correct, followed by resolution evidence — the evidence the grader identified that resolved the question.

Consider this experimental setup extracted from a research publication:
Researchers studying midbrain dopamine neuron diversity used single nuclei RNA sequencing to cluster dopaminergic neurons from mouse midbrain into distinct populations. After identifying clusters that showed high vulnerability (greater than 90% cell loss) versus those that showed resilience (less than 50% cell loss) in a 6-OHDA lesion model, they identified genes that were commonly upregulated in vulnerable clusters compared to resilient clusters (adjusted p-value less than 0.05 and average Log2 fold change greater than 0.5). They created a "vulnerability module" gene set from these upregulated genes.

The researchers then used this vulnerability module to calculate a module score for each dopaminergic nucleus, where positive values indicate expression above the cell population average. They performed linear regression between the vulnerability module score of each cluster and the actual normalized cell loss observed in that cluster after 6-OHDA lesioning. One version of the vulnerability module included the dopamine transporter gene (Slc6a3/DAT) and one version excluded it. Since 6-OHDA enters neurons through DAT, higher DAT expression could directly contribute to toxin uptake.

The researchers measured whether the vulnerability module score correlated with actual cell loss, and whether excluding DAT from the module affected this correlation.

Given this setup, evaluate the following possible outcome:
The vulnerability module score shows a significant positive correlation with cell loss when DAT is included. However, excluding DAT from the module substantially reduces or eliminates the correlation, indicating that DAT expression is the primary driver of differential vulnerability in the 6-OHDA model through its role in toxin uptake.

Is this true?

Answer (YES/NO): NO